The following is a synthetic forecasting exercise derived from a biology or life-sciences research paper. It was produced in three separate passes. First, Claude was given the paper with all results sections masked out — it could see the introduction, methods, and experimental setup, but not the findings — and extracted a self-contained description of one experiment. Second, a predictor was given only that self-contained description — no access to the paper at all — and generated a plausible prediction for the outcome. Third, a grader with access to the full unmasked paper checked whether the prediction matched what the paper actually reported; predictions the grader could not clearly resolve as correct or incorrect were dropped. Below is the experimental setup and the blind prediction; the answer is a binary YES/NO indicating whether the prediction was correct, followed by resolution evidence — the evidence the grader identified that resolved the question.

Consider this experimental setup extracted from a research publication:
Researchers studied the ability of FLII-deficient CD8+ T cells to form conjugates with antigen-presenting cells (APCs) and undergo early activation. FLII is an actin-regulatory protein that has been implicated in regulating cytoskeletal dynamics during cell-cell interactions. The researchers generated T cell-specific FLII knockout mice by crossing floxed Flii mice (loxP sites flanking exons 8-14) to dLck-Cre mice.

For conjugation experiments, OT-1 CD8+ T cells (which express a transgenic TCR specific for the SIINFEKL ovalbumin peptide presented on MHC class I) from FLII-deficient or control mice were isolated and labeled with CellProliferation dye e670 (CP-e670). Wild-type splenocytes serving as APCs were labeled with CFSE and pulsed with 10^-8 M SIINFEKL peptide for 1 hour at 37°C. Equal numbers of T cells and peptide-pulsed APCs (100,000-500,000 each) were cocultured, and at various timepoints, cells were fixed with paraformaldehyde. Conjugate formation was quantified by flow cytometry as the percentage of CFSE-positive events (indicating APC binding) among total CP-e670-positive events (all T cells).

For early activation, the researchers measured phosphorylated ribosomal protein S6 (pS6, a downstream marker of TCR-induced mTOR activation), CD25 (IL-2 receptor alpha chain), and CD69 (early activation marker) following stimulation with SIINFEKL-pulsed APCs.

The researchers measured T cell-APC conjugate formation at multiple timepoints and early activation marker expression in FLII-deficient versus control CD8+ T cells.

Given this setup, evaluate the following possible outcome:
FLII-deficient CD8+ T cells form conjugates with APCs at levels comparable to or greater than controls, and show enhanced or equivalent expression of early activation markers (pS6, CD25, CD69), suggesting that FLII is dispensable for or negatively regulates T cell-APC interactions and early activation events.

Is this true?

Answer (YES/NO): NO